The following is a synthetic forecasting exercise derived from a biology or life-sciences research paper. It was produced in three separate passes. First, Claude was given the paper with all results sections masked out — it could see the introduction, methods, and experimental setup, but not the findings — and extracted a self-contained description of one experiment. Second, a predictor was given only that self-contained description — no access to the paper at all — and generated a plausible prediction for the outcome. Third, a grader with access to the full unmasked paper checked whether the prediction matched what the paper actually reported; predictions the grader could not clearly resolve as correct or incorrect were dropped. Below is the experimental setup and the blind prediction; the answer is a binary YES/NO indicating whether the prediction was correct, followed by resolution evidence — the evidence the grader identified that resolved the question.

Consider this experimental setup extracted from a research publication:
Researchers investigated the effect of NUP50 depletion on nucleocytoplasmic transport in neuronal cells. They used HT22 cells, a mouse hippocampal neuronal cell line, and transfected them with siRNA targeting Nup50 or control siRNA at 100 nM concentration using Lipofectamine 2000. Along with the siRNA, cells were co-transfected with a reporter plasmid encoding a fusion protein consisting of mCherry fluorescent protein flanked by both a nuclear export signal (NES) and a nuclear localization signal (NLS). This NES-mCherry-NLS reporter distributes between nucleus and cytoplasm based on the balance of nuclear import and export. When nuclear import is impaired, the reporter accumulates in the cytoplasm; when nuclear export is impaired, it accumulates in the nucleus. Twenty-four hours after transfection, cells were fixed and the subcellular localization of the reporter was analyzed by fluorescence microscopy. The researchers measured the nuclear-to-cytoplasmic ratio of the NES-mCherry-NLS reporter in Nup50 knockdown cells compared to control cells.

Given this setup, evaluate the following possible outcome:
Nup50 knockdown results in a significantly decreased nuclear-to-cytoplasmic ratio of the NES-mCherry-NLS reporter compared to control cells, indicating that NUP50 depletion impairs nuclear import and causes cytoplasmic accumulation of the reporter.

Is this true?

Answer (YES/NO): NO